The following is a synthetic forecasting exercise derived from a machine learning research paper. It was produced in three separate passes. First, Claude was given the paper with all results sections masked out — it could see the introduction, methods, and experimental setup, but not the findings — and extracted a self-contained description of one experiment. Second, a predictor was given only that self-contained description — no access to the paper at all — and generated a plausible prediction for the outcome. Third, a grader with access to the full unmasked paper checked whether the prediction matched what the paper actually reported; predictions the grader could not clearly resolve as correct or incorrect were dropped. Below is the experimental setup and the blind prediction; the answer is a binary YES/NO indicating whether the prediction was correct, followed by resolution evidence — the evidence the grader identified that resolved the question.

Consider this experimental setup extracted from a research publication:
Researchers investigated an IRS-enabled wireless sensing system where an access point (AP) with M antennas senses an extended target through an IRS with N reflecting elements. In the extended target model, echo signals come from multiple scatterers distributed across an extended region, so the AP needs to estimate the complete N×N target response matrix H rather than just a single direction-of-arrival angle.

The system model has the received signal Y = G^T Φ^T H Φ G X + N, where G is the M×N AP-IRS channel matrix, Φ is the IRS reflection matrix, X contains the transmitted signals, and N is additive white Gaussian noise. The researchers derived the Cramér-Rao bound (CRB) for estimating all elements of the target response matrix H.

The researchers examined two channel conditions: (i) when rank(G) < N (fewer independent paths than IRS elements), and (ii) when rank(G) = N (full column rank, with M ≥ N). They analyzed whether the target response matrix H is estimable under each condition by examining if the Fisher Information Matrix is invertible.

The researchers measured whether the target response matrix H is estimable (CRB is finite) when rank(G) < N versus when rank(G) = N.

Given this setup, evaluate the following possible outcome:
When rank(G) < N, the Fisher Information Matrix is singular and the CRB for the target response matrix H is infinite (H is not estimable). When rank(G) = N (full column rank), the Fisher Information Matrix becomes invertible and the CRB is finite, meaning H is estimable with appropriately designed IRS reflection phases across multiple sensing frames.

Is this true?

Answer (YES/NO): NO